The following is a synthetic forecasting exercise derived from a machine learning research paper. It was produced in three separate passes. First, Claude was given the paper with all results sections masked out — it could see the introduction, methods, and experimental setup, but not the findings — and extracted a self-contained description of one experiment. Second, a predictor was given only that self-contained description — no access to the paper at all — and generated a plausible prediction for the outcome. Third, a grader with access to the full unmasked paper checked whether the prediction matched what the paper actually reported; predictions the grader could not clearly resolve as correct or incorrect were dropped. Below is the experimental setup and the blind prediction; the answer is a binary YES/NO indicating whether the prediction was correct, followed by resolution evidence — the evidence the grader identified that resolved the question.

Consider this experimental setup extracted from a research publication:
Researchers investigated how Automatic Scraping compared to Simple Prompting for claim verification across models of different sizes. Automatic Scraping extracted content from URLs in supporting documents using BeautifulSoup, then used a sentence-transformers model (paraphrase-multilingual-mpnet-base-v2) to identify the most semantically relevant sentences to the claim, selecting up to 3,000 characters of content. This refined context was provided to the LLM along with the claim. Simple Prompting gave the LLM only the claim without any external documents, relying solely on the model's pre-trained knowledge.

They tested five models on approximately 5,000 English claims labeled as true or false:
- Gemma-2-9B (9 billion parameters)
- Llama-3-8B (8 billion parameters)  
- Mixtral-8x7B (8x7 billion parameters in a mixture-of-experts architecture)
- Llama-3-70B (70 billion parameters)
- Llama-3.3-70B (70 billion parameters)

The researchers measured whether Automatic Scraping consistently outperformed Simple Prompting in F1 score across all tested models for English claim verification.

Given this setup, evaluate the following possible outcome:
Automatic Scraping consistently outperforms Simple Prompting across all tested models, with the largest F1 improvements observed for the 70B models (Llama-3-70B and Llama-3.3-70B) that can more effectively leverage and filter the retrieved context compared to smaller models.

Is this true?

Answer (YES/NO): NO